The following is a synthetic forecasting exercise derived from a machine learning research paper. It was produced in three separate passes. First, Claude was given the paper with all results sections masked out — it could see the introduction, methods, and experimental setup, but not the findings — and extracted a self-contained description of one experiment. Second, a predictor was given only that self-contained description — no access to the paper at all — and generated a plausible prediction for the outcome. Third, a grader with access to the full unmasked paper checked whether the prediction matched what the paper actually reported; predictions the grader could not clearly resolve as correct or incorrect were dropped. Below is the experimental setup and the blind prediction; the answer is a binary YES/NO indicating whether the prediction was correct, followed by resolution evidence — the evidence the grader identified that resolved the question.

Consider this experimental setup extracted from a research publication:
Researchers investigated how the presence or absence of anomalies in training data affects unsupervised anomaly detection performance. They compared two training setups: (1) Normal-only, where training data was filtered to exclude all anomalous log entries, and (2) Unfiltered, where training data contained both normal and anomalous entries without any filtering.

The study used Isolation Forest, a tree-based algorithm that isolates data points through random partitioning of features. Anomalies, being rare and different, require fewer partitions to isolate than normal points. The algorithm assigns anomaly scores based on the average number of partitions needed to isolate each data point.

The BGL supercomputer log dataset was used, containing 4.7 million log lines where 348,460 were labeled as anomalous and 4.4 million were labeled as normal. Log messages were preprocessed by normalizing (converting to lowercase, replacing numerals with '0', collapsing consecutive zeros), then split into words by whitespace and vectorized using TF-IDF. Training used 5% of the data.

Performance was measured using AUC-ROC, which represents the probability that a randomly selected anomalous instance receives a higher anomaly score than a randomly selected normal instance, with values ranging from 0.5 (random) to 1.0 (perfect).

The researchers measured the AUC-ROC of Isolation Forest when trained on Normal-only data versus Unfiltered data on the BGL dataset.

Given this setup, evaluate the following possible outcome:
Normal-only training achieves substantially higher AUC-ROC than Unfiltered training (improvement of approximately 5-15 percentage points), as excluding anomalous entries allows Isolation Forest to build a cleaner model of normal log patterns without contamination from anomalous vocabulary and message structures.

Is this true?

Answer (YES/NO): NO